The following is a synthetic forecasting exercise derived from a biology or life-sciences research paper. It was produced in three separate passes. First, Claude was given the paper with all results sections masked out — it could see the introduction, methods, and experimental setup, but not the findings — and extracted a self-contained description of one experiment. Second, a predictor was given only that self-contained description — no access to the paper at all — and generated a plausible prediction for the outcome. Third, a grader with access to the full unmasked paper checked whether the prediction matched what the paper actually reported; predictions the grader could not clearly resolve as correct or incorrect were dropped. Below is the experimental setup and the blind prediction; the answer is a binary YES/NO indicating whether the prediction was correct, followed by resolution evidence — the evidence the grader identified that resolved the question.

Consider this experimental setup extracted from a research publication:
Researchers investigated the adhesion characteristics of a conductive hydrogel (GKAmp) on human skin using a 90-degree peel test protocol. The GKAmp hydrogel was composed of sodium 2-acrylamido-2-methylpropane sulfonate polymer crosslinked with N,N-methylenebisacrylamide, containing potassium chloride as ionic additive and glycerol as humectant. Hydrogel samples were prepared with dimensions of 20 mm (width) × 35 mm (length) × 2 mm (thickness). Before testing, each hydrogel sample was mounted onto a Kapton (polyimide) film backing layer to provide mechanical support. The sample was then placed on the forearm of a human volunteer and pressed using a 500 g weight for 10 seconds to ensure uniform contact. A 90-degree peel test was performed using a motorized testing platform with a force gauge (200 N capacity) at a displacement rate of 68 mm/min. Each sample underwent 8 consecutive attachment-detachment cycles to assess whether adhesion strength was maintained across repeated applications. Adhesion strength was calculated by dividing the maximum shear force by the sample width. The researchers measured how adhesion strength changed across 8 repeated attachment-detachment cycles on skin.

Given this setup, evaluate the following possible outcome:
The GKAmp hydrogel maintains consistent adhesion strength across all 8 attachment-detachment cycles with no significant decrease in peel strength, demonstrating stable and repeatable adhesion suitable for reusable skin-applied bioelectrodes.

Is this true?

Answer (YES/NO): YES